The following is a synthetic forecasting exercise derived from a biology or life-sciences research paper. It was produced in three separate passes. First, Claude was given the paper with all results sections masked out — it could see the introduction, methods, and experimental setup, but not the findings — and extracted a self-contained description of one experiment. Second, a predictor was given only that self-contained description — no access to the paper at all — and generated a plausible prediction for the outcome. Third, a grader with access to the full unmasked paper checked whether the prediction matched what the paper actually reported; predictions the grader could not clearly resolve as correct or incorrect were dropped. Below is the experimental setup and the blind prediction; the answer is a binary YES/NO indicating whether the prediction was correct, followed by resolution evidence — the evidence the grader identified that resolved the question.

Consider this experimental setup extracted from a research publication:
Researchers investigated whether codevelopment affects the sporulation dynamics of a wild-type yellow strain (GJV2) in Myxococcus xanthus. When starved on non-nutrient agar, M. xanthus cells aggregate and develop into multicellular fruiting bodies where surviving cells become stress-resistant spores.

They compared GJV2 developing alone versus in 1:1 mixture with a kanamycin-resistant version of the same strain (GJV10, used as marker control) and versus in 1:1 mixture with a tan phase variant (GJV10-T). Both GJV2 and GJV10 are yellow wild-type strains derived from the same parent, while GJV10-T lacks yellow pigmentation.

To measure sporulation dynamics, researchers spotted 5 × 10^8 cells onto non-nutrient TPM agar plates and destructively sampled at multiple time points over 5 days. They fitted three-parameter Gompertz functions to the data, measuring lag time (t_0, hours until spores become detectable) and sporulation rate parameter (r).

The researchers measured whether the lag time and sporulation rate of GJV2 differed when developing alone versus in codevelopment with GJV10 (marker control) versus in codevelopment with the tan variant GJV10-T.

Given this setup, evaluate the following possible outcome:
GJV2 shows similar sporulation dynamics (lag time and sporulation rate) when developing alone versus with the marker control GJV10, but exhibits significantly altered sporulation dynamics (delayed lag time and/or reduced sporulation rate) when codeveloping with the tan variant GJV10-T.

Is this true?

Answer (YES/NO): NO